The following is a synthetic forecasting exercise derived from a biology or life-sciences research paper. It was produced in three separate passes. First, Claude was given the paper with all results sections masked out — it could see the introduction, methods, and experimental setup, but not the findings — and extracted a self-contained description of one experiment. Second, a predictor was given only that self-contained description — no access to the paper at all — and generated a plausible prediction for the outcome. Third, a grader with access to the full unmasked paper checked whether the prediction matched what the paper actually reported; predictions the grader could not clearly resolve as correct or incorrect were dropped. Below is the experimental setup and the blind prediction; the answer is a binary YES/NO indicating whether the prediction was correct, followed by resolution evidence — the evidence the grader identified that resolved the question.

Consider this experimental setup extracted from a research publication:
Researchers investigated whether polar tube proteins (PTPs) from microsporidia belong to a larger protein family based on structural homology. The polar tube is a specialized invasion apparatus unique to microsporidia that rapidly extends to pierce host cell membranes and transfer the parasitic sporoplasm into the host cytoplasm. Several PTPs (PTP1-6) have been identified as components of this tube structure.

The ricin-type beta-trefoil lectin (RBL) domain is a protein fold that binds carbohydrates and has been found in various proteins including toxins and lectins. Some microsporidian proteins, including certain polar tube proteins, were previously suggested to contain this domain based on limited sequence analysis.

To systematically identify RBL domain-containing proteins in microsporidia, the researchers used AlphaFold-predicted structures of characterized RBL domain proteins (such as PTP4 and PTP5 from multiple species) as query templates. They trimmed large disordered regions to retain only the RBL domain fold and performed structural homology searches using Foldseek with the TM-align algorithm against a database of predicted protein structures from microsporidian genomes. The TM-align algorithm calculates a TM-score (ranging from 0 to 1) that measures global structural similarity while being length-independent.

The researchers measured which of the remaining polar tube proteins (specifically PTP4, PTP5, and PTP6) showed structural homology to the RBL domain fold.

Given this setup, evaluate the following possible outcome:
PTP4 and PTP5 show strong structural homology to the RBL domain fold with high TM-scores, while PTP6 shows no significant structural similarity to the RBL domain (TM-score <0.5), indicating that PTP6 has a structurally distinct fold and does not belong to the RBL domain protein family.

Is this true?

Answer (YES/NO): NO